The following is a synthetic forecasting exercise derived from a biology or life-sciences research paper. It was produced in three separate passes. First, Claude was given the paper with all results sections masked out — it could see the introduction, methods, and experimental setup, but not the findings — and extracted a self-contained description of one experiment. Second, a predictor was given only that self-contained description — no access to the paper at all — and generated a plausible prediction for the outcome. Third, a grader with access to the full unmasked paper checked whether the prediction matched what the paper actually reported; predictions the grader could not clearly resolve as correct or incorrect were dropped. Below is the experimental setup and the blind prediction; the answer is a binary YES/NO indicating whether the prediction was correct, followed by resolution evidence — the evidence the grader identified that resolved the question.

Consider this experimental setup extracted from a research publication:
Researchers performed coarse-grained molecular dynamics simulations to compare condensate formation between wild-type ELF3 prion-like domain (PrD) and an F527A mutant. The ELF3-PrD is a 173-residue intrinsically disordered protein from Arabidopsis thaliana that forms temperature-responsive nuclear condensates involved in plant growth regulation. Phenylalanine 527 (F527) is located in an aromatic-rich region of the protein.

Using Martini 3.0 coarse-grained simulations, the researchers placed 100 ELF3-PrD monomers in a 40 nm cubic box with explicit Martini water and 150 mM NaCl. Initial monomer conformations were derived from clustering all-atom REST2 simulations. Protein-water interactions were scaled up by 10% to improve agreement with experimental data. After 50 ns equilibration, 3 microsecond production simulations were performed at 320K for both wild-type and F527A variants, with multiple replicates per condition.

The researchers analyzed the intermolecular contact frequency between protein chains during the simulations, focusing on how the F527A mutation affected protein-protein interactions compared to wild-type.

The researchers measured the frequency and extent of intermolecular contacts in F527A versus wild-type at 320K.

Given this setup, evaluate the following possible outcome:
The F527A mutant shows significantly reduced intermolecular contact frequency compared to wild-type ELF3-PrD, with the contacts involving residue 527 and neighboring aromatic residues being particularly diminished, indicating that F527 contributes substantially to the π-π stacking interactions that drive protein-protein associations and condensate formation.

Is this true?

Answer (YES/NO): YES